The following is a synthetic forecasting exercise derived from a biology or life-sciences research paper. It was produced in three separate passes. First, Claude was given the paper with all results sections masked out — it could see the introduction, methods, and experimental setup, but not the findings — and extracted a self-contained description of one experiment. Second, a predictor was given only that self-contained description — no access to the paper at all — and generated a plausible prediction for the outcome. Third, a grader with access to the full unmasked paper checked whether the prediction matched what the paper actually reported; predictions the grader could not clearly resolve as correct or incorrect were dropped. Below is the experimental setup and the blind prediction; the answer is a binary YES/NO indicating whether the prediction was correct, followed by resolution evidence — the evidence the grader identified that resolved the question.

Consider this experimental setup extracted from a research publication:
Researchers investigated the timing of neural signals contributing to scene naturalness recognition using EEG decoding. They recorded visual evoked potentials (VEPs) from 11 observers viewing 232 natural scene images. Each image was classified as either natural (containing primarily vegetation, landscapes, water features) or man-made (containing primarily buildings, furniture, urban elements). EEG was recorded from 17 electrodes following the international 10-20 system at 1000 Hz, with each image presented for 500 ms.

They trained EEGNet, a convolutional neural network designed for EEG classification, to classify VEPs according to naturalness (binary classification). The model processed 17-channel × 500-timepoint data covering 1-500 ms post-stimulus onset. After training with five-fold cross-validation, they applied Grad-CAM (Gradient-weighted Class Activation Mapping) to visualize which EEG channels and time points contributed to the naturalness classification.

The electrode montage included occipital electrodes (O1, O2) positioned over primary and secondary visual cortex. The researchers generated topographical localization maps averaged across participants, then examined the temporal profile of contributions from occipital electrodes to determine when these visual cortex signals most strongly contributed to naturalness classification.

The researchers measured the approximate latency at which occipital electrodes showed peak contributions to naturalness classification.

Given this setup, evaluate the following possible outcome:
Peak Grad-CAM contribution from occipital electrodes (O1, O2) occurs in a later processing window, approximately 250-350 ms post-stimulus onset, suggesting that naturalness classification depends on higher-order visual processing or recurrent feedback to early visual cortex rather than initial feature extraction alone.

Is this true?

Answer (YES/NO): NO